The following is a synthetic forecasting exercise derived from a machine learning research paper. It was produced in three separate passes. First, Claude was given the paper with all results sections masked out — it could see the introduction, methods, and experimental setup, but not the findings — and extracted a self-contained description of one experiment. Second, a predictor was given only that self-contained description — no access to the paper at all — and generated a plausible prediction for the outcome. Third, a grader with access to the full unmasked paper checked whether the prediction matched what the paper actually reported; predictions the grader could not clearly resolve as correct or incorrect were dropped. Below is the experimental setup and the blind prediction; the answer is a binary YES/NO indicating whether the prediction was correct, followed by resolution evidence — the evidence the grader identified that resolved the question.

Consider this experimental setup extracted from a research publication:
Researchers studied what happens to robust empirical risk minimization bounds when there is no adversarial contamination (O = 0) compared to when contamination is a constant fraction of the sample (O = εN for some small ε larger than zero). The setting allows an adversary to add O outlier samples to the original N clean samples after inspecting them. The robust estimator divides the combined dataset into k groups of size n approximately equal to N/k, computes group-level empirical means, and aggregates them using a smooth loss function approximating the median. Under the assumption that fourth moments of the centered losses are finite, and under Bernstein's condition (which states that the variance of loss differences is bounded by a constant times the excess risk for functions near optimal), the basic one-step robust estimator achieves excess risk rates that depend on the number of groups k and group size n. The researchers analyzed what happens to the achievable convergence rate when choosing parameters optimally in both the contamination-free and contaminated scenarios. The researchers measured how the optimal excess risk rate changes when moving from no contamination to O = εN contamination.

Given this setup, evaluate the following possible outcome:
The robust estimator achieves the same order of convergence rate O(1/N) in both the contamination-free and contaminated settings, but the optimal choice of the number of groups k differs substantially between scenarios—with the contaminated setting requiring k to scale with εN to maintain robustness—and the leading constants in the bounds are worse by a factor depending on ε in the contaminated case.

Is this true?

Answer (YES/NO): NO